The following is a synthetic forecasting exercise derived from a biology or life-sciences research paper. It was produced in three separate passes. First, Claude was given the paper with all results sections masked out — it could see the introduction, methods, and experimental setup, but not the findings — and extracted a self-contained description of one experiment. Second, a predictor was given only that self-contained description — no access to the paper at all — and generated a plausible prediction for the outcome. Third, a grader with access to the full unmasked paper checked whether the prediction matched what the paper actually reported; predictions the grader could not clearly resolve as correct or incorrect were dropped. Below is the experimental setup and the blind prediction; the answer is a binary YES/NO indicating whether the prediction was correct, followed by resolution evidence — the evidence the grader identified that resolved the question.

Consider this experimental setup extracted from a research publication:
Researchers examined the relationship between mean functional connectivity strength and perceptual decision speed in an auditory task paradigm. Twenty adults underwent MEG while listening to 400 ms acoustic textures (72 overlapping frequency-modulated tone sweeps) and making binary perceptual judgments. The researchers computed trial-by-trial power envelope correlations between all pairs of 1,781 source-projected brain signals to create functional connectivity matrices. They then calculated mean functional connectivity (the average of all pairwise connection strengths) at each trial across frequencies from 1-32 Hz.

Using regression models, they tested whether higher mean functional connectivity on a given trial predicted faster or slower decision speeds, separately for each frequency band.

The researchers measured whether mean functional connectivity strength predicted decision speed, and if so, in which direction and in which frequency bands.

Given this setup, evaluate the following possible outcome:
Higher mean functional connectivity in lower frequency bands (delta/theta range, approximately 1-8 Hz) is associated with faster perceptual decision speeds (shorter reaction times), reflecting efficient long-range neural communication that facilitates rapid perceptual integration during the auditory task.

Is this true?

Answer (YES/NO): NO